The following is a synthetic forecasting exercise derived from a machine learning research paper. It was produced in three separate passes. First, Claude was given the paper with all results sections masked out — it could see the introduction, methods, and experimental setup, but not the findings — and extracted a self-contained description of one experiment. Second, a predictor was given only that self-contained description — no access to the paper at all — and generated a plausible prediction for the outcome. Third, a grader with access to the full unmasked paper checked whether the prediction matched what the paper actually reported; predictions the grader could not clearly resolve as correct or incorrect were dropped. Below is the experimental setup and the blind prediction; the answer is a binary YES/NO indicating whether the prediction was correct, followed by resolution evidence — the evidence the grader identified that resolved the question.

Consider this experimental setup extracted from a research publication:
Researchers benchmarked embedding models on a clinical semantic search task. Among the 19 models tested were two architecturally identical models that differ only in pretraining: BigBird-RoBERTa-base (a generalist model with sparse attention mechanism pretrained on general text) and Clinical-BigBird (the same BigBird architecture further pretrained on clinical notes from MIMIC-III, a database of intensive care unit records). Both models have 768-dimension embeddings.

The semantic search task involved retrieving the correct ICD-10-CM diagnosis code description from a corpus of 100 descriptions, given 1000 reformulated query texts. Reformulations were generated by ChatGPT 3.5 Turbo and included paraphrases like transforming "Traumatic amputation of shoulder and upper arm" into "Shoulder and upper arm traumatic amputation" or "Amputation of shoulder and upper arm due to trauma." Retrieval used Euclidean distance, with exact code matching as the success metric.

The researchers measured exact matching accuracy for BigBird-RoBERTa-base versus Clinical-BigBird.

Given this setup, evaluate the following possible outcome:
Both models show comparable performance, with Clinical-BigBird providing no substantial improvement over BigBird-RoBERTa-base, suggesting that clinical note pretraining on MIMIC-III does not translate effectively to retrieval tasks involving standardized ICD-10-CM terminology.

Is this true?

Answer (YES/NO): YES